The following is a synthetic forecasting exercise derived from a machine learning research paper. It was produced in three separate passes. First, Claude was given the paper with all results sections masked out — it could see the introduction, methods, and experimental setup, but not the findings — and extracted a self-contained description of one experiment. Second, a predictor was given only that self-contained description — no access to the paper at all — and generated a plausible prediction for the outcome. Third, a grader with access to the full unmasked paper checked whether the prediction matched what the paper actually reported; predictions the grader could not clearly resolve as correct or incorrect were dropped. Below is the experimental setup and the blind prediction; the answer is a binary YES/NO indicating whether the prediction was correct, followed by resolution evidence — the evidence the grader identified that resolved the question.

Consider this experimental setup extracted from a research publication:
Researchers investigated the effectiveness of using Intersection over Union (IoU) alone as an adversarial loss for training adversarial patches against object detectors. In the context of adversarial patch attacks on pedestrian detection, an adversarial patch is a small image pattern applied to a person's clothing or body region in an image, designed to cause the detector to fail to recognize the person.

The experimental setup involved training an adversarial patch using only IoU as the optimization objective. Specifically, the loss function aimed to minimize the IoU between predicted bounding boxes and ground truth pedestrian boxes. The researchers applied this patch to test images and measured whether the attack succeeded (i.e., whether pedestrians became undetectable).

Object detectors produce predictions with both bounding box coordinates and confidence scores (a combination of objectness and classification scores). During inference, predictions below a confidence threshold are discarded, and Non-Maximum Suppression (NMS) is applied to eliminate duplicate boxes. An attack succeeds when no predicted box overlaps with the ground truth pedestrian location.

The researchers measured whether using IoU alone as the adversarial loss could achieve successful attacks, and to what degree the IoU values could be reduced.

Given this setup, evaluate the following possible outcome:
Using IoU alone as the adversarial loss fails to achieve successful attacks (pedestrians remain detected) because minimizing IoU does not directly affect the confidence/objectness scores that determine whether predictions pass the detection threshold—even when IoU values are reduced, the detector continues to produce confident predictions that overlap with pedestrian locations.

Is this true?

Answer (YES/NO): YES